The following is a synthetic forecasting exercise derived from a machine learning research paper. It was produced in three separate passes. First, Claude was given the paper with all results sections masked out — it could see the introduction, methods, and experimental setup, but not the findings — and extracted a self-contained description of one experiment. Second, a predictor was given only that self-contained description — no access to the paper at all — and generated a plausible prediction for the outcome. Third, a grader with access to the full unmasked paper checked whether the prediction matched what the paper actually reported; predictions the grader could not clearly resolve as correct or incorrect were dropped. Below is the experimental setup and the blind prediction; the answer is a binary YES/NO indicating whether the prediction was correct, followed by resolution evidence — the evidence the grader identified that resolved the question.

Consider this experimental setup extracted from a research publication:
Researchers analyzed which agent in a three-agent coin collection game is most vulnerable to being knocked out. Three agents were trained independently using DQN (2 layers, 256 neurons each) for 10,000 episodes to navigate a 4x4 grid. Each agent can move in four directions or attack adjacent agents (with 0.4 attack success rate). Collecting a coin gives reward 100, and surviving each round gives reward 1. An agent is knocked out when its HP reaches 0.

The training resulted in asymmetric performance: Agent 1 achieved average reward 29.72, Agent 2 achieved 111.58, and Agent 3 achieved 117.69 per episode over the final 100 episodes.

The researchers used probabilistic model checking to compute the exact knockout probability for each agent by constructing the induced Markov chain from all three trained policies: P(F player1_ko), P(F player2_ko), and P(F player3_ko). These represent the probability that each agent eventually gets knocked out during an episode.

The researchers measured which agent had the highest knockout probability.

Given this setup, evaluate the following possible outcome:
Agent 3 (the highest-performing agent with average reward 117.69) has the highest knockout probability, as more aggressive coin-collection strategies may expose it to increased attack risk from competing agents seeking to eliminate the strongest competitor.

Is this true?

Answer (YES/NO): NO